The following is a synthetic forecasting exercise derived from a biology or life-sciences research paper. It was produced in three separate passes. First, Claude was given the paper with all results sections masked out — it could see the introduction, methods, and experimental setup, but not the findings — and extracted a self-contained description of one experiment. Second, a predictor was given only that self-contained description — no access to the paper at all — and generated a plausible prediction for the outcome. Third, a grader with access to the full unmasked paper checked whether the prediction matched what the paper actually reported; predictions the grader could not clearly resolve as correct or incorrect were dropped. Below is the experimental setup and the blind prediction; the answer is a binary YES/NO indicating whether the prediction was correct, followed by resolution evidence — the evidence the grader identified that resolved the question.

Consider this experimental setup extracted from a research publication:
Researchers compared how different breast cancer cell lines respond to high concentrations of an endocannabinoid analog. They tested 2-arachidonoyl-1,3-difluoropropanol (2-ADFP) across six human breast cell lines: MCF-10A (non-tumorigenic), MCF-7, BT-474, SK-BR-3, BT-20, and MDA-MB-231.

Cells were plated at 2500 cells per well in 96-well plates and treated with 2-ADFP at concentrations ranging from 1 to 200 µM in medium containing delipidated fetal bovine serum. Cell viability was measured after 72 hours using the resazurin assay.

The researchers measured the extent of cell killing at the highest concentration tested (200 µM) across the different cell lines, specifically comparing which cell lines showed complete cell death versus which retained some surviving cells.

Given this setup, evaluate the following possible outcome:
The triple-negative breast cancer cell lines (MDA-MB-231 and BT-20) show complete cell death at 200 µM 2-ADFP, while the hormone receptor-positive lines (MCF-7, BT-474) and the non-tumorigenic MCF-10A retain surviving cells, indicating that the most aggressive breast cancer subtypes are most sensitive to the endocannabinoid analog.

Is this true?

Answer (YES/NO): NO